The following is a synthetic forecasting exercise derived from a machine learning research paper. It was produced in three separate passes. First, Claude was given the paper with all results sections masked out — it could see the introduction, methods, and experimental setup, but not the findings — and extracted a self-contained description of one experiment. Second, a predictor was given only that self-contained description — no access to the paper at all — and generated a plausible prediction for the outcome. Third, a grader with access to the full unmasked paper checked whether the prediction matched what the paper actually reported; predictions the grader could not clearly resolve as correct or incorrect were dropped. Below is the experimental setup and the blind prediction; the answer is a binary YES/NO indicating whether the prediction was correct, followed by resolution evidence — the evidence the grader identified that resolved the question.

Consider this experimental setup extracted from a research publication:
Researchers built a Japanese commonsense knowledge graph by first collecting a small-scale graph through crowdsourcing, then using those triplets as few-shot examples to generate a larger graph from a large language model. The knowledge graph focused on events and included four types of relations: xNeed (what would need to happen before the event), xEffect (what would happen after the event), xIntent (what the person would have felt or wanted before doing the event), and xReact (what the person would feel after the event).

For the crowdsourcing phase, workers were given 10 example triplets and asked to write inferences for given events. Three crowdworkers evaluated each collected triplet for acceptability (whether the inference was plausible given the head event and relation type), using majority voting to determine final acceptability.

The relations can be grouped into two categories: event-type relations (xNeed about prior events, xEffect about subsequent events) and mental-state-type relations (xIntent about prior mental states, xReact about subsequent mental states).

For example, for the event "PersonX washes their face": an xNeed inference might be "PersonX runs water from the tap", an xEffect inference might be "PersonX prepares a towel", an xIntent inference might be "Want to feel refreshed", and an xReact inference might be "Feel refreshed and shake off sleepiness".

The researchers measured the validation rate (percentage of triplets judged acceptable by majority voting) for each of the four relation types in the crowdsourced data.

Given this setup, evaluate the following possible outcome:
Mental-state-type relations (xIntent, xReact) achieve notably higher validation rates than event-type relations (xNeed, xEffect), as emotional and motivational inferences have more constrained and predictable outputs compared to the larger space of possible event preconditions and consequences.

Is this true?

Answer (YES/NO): NO